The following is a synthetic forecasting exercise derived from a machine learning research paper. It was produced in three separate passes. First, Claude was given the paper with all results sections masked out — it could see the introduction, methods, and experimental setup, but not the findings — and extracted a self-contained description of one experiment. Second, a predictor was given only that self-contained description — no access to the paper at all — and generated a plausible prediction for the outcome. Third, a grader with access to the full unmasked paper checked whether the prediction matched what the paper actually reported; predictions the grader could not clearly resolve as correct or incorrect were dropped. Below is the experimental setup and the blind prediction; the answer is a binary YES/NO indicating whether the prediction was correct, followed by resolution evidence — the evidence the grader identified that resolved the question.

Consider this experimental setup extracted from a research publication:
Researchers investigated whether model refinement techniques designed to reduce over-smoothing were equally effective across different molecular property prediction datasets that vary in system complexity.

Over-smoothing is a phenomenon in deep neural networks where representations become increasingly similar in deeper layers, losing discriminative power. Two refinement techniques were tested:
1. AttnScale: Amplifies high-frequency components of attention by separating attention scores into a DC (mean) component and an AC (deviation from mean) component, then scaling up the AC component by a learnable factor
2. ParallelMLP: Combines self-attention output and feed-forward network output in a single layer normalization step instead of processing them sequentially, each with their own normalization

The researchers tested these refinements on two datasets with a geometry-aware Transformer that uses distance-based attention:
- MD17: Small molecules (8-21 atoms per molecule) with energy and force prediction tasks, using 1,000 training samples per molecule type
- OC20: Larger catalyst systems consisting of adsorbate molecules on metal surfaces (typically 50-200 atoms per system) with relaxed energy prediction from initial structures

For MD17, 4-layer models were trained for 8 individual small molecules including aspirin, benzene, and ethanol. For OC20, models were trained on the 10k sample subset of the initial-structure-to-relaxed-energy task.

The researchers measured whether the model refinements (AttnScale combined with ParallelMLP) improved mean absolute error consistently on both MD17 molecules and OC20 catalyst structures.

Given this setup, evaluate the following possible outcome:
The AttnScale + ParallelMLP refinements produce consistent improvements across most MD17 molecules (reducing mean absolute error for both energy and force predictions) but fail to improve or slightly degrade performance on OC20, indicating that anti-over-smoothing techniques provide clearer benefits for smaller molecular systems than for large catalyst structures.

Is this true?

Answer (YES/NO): YES